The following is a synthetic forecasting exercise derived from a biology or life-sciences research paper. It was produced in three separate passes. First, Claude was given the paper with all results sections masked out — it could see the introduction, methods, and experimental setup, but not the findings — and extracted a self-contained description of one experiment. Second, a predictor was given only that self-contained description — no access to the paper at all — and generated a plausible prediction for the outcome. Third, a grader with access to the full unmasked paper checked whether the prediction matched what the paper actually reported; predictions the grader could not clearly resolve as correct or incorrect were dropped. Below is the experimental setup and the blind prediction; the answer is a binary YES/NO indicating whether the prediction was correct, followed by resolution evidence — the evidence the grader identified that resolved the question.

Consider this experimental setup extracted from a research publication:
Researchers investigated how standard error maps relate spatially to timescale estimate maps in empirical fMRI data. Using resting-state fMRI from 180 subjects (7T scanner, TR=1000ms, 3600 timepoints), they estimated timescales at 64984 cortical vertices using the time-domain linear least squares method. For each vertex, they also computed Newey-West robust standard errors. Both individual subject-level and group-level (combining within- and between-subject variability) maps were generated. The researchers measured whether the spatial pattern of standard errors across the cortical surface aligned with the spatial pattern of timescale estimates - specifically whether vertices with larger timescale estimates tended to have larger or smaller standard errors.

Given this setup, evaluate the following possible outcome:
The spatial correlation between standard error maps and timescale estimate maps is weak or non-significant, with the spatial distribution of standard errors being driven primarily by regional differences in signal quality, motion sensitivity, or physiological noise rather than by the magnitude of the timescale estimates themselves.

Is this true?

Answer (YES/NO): NO